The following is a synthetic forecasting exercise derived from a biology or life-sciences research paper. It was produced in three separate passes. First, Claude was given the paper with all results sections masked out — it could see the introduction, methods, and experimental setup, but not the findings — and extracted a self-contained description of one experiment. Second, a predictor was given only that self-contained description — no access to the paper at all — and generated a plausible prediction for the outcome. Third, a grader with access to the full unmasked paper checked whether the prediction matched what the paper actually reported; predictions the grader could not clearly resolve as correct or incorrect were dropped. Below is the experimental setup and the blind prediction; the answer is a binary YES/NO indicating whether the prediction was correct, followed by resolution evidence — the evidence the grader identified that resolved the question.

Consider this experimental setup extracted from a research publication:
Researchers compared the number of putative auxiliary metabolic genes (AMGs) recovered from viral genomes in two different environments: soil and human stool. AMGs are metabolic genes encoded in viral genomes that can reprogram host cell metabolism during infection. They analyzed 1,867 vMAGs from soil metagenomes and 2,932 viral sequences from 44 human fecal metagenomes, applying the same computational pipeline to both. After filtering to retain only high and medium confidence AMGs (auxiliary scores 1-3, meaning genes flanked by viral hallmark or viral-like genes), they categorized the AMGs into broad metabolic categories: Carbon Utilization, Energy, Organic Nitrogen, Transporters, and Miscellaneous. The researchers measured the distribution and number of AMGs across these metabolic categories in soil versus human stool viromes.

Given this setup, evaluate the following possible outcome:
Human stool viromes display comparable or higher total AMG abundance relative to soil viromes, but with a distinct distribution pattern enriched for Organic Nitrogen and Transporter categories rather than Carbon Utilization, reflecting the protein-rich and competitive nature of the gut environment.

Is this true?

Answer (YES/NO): NO